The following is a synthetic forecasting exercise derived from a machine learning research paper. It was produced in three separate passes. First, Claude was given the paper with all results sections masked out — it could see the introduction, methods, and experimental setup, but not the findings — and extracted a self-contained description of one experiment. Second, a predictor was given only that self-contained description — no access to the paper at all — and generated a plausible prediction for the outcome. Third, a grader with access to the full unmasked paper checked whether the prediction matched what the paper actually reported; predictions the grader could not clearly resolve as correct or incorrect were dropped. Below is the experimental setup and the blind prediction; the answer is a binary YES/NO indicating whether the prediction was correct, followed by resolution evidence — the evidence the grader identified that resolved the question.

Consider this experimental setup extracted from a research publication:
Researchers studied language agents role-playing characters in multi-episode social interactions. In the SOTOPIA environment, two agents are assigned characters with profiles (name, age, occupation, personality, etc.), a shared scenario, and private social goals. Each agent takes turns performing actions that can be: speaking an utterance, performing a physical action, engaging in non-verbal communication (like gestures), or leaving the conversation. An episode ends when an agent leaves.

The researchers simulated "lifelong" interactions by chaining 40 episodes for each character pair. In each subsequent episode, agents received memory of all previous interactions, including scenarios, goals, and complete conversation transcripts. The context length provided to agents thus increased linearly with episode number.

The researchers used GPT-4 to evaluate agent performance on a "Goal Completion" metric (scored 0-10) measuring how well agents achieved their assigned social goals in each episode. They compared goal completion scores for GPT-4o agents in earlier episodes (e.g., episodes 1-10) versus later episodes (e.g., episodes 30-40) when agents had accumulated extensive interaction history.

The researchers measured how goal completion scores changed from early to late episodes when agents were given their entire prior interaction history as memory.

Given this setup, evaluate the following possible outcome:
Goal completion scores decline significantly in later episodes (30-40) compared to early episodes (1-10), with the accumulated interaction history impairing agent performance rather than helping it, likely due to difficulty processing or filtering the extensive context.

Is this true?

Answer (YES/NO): YES